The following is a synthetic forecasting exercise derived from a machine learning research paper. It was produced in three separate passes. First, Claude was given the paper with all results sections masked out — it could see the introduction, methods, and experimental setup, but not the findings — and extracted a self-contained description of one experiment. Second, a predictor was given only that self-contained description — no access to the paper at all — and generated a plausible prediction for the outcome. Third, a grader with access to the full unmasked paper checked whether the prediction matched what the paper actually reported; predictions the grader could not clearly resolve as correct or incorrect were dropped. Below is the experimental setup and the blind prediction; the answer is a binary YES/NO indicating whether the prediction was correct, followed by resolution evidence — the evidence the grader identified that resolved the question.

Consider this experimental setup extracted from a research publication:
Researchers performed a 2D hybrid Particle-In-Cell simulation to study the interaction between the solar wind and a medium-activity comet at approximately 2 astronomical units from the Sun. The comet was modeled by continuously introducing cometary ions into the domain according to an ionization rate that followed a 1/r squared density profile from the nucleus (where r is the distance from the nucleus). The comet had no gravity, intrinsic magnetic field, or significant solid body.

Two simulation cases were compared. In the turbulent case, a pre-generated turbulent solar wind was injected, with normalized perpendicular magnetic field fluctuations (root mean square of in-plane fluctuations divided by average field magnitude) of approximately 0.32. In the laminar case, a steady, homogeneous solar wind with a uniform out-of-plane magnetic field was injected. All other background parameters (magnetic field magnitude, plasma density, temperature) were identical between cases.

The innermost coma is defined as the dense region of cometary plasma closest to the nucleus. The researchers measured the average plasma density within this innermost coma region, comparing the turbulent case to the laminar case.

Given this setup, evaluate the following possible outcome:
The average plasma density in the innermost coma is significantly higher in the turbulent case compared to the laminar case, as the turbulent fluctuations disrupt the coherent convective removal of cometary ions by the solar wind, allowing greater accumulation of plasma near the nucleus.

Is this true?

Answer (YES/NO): NO